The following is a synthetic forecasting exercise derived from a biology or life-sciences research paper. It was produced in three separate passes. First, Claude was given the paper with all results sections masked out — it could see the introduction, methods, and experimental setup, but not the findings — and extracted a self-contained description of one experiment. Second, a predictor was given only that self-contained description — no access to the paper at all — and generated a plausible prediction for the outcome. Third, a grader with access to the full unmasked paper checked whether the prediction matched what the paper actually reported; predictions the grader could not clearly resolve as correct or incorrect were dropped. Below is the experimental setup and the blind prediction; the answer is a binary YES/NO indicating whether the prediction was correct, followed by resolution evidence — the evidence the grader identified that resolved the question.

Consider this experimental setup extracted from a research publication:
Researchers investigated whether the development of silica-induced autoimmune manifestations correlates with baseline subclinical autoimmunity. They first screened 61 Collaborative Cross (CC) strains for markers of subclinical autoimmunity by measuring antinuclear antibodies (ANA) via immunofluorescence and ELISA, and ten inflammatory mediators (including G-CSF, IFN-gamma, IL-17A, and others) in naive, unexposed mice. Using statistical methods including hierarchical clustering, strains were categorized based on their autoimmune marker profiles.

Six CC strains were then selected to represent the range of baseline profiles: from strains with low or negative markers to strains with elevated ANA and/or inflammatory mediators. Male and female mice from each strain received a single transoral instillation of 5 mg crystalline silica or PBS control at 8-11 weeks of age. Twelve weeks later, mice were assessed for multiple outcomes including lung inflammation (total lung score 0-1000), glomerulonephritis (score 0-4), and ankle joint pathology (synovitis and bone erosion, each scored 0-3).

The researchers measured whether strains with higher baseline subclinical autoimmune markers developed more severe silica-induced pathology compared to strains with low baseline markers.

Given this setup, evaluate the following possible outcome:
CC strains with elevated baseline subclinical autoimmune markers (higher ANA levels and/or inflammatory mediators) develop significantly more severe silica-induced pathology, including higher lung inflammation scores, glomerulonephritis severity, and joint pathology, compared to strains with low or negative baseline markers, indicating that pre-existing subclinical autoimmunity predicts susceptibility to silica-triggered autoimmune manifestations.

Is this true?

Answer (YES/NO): YES